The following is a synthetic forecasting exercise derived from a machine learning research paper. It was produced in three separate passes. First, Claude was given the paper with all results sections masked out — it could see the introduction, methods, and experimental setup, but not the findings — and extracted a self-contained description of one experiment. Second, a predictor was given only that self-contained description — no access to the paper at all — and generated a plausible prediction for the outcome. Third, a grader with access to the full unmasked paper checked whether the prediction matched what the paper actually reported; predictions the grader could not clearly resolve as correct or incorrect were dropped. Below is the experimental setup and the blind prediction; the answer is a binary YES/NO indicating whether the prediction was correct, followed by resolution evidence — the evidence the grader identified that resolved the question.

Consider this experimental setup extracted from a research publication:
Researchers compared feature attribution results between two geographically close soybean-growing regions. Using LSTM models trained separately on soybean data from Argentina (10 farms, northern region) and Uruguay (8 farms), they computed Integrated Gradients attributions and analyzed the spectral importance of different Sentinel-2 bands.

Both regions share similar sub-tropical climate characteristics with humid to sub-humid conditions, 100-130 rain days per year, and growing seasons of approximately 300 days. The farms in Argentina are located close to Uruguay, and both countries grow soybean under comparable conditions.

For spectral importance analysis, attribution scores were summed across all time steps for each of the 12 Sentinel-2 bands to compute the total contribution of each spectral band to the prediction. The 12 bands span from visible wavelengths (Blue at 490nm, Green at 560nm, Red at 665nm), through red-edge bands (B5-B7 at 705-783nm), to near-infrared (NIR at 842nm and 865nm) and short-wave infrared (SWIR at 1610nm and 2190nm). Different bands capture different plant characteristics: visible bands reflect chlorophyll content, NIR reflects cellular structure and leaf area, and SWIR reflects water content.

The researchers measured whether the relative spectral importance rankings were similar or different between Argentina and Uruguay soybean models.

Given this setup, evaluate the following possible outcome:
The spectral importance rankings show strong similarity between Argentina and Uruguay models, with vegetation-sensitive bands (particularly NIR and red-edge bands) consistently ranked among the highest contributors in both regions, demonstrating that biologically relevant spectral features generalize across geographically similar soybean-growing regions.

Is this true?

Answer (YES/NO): NO